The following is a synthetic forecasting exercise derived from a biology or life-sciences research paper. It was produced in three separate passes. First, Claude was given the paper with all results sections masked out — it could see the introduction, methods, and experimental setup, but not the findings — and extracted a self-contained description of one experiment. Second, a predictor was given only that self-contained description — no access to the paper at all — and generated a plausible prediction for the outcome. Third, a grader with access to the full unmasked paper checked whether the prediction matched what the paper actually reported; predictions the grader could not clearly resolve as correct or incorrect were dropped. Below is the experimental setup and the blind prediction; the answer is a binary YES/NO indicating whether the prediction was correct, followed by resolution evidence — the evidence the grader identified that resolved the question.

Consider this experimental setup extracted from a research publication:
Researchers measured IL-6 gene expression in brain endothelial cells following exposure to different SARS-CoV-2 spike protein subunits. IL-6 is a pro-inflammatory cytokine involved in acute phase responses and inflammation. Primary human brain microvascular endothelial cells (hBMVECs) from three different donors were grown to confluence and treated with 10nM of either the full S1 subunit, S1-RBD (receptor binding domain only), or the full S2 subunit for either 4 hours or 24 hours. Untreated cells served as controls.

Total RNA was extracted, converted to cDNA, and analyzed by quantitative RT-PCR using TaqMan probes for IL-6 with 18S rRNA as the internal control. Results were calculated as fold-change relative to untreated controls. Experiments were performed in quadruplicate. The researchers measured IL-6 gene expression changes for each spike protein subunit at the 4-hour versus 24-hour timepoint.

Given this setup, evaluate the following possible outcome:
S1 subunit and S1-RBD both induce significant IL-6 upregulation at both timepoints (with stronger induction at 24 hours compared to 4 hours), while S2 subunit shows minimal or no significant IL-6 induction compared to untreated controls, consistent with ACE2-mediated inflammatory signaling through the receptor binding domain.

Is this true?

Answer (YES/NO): NO